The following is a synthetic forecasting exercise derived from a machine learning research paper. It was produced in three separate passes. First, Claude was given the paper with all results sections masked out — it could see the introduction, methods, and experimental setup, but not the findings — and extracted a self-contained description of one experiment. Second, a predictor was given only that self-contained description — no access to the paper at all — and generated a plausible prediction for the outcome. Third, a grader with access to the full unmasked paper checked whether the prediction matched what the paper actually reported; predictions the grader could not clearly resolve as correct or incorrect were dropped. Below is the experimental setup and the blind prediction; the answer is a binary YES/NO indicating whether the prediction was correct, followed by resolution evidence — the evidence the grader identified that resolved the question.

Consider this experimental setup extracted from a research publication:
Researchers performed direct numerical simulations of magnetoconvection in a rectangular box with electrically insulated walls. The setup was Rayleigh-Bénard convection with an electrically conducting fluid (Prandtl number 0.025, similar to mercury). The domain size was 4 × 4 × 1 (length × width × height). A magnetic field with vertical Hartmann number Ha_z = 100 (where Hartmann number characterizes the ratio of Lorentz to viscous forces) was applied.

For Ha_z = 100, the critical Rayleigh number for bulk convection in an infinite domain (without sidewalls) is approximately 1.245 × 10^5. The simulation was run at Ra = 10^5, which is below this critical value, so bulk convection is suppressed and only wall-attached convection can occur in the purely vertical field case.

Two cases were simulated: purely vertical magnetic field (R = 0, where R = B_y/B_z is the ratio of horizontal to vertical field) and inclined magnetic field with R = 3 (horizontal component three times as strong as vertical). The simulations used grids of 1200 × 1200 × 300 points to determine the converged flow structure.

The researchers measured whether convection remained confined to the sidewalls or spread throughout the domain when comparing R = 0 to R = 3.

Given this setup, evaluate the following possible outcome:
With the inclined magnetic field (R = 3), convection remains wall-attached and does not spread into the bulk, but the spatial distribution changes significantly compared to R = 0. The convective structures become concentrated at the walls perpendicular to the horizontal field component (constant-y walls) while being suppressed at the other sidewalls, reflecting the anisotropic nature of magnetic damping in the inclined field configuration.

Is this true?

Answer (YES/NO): NO